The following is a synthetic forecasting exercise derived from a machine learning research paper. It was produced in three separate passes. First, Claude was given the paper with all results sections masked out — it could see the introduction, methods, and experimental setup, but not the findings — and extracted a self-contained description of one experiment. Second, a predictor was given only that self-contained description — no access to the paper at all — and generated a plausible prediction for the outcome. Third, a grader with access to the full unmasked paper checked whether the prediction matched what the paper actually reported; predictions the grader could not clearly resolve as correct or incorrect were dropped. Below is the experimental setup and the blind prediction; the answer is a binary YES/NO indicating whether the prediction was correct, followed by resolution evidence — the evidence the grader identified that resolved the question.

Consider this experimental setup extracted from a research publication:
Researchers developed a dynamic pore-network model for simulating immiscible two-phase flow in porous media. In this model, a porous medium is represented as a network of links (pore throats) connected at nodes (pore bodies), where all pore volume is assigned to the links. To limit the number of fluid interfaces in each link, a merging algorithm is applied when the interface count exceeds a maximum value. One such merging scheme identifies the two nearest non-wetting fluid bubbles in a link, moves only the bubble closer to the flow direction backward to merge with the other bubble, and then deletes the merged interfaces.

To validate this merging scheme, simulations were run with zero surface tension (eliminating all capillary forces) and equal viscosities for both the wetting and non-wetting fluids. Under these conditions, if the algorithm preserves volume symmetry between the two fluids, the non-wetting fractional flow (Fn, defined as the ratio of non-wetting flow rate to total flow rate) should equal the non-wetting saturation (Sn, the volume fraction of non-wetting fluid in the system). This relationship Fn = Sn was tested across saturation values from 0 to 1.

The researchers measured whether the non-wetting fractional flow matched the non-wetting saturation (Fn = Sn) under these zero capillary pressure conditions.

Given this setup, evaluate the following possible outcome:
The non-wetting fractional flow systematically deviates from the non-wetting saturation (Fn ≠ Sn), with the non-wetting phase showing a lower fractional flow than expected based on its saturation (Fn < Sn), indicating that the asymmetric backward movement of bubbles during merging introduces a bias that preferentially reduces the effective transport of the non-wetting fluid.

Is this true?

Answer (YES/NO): YES